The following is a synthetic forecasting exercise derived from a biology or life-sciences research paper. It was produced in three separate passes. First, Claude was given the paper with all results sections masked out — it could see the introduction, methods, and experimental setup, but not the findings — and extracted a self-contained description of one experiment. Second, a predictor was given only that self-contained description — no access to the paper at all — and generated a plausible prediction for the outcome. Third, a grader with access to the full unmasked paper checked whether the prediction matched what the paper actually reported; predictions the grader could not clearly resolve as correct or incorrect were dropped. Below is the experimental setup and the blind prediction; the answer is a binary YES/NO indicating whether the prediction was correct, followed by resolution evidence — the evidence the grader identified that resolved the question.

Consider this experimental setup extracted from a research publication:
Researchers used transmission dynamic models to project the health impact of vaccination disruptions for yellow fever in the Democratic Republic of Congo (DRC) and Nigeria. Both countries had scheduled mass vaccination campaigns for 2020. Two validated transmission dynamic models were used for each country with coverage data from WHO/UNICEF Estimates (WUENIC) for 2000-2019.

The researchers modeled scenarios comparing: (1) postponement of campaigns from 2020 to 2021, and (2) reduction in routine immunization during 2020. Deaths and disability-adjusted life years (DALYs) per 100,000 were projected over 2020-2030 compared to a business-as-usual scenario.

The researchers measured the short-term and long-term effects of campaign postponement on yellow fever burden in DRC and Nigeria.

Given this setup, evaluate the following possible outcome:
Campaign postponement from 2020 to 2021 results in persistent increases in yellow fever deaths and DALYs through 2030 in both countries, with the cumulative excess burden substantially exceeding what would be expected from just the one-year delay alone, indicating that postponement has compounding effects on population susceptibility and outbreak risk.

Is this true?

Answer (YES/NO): NO